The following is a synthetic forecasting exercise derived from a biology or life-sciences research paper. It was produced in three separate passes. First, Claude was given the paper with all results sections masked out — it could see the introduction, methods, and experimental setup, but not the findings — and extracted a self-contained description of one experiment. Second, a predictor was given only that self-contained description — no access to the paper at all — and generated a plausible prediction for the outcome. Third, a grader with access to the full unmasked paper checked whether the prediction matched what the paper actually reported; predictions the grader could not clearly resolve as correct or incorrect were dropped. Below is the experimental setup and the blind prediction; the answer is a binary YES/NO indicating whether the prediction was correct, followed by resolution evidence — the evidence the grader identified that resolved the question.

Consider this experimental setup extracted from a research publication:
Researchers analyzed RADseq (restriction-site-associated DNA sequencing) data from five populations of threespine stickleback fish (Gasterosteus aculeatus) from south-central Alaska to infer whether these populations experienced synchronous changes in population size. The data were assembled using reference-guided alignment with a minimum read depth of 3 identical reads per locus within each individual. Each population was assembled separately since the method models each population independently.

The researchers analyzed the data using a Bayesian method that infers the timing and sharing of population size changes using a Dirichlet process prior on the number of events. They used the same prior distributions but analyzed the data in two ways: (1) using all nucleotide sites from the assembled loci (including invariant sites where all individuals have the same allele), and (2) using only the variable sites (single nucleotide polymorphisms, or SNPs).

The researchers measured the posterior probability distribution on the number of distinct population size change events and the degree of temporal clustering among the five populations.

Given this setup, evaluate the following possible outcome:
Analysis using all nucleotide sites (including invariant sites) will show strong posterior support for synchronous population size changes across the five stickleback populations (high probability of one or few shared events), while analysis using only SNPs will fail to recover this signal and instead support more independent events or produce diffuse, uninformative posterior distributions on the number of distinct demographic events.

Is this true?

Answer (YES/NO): NO